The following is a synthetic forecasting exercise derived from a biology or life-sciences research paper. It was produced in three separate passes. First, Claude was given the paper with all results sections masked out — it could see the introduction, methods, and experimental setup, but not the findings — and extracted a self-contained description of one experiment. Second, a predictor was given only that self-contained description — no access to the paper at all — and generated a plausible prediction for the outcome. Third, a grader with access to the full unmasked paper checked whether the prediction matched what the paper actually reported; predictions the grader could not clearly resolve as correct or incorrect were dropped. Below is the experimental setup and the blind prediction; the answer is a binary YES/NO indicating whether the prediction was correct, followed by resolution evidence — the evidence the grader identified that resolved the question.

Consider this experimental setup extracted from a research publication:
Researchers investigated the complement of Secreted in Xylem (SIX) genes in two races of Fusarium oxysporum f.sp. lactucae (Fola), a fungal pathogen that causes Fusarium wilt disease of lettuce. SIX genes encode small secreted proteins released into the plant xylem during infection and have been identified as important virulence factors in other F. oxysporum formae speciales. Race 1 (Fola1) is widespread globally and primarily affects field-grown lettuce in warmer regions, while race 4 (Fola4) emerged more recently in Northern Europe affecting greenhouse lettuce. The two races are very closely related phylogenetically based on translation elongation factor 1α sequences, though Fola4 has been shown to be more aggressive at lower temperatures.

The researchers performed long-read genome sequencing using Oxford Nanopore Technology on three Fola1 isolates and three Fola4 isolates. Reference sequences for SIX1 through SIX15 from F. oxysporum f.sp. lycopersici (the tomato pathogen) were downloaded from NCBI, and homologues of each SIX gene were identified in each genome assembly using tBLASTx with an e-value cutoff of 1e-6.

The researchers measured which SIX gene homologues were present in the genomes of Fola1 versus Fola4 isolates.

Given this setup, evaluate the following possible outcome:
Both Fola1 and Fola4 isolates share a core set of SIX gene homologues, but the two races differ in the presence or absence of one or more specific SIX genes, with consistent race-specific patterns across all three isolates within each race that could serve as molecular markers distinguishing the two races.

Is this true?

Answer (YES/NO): YES